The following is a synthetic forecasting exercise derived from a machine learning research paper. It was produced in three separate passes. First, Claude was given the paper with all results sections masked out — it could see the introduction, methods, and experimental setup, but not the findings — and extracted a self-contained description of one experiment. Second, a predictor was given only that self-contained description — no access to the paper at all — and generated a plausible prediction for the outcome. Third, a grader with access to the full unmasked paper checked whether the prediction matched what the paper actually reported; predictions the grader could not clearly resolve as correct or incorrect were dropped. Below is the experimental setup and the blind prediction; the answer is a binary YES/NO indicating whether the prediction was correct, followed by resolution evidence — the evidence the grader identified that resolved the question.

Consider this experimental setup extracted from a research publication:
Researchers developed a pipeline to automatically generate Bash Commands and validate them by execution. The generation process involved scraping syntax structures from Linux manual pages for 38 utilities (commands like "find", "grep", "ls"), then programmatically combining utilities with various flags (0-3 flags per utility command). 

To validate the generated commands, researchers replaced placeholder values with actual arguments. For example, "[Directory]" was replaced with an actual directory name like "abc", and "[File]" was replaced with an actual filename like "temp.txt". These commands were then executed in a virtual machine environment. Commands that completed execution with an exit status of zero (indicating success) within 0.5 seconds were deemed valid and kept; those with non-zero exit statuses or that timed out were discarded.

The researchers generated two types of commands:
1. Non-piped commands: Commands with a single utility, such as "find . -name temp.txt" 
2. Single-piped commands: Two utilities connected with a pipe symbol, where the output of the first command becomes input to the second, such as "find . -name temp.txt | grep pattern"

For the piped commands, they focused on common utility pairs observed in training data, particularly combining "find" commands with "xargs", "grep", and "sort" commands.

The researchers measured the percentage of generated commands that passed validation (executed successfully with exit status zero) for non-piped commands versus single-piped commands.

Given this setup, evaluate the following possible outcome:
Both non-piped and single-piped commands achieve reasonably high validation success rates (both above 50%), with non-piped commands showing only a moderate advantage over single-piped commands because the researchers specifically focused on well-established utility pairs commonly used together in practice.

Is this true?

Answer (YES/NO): NO